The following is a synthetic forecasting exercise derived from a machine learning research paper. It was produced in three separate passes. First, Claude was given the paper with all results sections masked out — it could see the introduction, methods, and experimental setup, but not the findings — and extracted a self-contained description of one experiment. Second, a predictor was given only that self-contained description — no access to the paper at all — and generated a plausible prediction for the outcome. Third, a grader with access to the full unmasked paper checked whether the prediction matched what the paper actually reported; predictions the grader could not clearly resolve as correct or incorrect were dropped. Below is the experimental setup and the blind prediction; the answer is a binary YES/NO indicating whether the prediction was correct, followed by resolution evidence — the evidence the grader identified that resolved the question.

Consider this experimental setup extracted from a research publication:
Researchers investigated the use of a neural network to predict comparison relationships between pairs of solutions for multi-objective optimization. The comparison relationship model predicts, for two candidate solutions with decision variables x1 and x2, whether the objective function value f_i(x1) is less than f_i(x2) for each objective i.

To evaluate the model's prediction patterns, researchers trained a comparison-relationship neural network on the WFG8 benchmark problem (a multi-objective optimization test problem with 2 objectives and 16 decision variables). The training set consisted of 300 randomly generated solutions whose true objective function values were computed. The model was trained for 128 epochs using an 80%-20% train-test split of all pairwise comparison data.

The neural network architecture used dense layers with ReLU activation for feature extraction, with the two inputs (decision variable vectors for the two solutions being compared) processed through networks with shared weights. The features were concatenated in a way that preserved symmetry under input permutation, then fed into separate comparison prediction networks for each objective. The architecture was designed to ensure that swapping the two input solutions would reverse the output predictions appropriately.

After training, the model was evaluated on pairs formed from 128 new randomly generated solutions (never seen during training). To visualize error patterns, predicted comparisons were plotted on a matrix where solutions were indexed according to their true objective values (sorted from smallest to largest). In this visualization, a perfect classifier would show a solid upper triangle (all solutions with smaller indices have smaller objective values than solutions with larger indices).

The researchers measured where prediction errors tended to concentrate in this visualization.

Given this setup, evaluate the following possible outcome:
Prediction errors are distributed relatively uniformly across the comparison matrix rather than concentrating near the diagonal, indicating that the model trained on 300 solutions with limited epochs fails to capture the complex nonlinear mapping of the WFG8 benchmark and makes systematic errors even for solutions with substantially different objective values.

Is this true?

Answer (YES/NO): NO